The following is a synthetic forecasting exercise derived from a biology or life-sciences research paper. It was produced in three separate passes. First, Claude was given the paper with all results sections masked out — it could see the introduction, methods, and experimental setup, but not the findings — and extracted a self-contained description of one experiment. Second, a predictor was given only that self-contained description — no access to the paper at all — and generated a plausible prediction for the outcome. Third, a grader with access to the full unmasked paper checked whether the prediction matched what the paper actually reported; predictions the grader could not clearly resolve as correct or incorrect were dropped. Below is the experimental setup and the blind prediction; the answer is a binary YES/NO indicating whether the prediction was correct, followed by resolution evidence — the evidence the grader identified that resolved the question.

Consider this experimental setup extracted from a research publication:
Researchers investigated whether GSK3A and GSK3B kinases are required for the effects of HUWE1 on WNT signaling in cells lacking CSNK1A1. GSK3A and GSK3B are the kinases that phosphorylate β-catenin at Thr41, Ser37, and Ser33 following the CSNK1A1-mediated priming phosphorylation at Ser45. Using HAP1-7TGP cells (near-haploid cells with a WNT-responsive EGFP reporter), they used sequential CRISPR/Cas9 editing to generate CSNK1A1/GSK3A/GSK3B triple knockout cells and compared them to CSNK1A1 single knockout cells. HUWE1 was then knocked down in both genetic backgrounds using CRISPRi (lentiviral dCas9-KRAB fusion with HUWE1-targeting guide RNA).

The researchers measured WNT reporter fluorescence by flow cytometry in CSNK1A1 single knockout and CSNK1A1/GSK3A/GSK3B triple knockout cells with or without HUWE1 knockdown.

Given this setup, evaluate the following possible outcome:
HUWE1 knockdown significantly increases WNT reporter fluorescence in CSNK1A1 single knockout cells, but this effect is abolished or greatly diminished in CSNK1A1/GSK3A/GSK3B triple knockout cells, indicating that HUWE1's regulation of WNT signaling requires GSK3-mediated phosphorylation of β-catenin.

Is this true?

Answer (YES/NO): NO